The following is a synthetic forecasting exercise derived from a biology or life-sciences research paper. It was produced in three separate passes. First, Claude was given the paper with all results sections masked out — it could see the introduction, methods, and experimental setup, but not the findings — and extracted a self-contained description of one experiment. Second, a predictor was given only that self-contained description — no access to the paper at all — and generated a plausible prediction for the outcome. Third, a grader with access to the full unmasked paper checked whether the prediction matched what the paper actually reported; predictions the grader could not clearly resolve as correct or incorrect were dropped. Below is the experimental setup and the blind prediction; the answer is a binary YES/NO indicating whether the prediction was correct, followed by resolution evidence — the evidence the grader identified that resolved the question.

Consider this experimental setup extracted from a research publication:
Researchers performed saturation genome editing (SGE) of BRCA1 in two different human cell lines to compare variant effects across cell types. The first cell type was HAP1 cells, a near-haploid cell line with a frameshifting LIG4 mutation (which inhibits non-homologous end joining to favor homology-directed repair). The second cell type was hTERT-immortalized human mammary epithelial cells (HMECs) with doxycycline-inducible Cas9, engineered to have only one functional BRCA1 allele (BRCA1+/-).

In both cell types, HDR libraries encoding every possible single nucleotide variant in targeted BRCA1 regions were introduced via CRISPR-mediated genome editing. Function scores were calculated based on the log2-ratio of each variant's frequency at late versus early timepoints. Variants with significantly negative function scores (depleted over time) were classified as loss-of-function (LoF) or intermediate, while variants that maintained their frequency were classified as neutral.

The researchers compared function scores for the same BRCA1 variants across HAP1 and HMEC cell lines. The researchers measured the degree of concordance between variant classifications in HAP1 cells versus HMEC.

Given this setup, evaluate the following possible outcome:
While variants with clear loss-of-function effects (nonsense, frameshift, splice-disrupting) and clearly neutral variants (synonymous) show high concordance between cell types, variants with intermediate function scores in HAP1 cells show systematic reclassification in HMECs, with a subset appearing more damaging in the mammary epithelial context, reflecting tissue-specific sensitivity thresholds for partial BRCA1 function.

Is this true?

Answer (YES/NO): NO